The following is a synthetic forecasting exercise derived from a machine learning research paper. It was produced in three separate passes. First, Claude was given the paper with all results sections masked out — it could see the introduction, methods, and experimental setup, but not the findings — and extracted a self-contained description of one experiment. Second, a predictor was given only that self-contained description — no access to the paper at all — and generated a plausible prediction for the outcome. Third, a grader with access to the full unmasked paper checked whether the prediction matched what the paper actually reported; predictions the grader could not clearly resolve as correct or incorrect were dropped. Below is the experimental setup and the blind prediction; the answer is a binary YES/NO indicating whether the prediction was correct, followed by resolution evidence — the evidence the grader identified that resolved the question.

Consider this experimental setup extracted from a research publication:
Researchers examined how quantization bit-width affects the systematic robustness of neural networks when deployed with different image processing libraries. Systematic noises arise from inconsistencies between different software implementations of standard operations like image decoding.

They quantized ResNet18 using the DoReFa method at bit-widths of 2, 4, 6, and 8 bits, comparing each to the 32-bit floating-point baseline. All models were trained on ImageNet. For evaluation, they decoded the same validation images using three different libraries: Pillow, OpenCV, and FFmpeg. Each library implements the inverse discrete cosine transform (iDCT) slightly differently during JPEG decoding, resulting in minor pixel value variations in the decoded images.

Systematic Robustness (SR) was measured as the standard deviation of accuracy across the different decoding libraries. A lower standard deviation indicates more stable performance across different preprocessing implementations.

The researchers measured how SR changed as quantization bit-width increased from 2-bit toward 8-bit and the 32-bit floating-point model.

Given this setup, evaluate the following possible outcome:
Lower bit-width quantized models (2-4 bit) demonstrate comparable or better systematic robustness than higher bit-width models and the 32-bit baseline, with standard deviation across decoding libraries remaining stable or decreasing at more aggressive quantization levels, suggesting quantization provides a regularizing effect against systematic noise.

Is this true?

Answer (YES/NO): NO